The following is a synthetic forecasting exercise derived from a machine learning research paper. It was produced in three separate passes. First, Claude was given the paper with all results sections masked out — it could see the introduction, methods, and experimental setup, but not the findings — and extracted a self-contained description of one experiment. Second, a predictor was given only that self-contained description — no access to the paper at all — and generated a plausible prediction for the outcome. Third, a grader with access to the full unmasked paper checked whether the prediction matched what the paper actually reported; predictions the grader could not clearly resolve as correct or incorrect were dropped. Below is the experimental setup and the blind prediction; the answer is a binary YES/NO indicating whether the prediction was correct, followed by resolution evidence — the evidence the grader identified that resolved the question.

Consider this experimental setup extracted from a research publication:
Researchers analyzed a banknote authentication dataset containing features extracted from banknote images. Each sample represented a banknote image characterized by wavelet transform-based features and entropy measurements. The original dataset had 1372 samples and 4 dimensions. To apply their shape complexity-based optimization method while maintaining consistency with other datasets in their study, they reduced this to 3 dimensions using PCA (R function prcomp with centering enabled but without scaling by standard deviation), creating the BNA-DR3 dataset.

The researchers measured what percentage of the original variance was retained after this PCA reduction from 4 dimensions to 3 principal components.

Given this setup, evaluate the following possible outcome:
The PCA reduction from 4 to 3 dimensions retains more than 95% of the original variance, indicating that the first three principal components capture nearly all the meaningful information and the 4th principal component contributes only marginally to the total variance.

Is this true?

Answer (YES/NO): YES